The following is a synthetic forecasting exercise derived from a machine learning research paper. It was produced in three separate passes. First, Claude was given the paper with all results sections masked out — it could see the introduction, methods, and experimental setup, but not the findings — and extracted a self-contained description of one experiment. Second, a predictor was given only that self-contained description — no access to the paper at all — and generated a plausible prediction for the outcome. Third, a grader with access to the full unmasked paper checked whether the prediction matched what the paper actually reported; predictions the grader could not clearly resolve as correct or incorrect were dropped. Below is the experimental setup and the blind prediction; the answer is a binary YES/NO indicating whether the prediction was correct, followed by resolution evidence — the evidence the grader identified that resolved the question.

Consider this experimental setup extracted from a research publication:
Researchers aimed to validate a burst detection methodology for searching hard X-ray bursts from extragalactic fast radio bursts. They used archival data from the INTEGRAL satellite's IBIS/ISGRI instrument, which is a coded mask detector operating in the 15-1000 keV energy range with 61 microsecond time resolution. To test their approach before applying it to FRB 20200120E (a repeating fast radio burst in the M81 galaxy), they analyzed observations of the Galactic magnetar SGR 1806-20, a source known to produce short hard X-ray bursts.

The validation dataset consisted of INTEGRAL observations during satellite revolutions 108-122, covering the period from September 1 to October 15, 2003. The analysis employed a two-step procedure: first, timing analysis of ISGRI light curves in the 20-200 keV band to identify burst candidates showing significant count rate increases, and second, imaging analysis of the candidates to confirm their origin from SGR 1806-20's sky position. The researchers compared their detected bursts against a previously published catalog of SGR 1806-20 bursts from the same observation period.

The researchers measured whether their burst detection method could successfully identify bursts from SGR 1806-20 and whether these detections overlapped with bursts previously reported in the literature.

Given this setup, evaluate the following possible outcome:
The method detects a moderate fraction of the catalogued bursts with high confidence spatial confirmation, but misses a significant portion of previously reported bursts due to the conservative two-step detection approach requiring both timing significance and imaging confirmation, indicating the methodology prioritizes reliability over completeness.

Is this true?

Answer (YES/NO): NO